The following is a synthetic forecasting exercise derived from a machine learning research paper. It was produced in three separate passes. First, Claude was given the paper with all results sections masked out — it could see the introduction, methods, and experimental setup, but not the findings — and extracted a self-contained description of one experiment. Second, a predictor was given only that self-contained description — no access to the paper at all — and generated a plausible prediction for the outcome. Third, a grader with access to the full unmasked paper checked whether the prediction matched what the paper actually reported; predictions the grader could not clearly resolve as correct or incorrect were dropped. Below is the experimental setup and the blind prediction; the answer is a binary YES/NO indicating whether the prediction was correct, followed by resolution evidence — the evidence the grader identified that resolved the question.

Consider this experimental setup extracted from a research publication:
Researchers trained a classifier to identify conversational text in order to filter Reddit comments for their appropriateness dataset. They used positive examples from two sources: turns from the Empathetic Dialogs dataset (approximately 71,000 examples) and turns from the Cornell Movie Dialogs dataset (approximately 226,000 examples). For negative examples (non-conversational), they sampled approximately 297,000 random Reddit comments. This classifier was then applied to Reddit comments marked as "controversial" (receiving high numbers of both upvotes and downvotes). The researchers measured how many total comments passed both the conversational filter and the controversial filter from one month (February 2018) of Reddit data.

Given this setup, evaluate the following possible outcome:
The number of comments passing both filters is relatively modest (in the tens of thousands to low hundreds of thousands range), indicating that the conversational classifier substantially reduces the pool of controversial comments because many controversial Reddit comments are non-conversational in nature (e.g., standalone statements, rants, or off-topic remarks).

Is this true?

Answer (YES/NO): YES